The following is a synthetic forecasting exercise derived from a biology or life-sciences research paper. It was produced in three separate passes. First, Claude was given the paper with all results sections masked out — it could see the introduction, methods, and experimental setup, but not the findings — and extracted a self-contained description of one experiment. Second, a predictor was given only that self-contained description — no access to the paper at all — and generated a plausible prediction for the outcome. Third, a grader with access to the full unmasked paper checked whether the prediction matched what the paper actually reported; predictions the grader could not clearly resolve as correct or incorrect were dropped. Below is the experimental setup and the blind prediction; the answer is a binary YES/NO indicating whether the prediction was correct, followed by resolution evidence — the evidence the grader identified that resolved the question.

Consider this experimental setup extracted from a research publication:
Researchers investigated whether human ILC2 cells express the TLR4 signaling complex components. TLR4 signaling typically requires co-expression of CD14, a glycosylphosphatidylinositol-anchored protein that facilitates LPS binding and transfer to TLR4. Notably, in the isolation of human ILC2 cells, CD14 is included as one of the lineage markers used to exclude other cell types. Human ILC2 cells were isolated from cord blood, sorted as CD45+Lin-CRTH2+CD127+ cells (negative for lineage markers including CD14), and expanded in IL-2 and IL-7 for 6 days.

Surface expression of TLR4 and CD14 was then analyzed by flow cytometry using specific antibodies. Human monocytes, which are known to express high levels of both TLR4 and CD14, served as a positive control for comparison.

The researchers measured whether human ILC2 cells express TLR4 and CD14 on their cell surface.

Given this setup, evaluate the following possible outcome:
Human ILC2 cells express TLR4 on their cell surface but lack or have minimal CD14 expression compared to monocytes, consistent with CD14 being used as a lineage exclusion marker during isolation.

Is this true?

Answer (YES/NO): YES